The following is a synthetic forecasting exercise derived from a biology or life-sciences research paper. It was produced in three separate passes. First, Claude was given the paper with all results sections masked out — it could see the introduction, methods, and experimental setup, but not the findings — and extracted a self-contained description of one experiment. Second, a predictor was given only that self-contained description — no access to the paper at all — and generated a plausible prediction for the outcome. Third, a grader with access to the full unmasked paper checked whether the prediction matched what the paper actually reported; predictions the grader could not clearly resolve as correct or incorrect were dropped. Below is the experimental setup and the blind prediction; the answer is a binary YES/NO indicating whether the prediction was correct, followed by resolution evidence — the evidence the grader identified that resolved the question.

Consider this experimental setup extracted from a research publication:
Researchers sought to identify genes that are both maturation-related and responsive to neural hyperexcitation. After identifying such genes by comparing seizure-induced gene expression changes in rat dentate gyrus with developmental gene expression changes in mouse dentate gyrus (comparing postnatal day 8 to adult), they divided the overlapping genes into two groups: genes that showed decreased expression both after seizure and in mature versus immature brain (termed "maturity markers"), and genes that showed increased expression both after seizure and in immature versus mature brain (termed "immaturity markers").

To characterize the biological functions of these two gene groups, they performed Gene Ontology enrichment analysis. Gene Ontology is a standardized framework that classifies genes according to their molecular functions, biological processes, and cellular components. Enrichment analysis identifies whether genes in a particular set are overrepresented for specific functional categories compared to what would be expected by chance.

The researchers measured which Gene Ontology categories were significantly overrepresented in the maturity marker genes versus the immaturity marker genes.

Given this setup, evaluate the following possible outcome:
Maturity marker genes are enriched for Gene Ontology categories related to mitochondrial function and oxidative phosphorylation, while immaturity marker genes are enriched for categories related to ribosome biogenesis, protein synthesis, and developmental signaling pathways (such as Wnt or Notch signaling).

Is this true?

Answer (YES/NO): NO